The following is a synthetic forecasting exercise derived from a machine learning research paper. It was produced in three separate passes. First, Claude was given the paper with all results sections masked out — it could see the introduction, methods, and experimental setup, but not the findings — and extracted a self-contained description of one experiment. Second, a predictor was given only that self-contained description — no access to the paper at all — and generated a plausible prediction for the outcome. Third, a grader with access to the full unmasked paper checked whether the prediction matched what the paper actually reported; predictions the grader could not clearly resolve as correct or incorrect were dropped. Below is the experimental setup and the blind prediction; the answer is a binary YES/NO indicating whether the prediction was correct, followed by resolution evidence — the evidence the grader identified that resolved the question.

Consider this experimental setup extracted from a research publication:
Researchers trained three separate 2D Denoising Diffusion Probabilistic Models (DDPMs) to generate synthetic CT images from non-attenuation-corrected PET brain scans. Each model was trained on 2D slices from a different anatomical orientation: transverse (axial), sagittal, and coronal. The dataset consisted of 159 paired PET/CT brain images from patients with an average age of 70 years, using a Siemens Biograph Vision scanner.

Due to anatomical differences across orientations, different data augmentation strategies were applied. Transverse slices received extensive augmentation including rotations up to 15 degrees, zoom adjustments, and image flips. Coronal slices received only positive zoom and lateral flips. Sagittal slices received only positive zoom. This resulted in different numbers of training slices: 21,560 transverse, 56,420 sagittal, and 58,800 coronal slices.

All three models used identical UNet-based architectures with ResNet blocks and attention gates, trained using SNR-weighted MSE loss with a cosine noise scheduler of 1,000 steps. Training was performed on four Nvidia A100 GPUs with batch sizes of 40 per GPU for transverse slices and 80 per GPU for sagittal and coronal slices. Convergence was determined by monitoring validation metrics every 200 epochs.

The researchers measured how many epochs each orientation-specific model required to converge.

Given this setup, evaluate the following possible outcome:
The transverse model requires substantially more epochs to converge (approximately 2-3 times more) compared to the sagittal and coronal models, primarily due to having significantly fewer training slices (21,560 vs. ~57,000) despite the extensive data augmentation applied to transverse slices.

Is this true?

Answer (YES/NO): NO